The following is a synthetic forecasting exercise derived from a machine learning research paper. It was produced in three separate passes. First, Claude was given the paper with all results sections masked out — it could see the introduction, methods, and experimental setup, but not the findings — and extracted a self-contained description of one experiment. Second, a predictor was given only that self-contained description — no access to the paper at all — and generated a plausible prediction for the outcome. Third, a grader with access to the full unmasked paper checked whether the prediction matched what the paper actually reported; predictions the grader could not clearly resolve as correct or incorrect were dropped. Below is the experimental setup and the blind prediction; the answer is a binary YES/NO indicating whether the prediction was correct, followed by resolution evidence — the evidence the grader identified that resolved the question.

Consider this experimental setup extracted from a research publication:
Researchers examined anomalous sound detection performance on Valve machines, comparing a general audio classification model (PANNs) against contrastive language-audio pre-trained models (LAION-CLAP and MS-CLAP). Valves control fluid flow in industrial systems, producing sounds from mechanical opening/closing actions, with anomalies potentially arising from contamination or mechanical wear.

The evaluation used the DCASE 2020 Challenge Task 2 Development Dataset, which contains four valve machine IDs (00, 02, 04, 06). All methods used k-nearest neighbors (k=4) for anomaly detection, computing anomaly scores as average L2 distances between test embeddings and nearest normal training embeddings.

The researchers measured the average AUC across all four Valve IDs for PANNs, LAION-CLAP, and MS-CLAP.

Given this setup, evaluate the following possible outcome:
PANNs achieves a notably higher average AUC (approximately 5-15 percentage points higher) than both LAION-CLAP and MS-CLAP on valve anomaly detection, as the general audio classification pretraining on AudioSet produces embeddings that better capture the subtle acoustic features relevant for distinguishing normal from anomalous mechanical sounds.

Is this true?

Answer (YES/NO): NO